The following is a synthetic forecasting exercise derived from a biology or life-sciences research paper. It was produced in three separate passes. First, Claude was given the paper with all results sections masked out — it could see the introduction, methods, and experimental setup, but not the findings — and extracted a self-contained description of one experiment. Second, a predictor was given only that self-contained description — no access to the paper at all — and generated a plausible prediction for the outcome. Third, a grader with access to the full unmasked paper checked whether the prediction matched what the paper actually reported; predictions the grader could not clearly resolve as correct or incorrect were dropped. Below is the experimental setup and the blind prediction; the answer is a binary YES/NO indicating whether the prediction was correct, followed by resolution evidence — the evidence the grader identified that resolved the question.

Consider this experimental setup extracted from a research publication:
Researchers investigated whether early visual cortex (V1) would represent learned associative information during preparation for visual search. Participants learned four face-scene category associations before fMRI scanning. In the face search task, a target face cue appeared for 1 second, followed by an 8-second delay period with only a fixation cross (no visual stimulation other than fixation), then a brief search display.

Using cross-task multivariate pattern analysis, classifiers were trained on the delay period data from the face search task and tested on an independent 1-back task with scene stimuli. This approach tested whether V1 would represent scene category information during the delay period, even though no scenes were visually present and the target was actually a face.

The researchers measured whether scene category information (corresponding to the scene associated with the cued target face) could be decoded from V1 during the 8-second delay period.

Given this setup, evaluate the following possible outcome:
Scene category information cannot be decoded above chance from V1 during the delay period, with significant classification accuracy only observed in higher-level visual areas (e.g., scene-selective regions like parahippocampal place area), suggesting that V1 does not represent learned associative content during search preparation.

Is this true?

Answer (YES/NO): YES